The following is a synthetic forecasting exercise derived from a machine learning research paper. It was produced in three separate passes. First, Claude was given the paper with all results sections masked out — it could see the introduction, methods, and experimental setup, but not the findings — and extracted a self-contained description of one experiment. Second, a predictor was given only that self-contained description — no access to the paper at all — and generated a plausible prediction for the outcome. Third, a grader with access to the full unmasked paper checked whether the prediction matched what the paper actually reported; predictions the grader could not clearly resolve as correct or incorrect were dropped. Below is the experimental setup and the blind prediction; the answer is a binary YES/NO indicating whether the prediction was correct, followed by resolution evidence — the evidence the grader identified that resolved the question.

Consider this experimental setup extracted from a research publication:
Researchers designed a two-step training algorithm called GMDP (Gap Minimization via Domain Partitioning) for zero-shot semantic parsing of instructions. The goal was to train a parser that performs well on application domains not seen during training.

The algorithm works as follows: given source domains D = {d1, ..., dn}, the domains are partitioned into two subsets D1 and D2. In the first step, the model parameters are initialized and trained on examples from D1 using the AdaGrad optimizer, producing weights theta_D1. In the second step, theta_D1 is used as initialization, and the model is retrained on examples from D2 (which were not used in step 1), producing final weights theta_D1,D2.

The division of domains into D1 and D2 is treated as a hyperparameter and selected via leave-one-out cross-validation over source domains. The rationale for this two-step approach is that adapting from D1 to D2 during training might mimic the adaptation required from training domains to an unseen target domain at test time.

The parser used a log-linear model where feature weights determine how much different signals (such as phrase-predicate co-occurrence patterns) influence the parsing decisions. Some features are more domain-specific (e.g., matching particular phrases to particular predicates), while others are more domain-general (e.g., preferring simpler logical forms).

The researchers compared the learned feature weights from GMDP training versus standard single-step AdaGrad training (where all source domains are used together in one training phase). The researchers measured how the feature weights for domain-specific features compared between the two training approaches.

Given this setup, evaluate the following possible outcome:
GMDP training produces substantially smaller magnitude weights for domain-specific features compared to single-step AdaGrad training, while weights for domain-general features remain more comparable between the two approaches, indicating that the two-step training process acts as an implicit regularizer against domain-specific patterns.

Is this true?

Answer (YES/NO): NO